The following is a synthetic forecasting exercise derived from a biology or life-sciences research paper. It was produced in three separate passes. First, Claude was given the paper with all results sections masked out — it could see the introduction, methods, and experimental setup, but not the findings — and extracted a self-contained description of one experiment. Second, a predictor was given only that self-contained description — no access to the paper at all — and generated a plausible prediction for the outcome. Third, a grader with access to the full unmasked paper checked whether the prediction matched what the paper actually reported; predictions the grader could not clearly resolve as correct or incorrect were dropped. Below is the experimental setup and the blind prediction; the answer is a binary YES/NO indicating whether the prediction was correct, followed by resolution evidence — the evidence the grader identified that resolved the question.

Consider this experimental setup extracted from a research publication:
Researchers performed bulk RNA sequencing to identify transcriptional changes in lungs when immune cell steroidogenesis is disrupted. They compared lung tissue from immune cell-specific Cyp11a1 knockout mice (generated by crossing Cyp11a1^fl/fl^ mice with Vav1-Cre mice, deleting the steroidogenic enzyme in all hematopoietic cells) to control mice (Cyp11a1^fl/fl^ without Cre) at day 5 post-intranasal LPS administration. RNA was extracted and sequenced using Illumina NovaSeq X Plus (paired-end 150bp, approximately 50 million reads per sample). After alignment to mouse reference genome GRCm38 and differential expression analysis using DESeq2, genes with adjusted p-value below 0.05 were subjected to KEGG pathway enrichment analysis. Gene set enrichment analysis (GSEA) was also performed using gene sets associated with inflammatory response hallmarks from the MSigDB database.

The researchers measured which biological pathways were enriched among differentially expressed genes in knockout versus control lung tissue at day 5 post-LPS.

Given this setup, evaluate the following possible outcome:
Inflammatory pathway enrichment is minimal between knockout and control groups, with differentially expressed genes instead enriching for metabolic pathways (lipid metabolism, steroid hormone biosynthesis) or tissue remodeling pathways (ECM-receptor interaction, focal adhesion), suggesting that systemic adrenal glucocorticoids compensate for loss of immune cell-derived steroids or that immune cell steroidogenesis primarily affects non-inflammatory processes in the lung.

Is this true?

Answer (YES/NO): NO